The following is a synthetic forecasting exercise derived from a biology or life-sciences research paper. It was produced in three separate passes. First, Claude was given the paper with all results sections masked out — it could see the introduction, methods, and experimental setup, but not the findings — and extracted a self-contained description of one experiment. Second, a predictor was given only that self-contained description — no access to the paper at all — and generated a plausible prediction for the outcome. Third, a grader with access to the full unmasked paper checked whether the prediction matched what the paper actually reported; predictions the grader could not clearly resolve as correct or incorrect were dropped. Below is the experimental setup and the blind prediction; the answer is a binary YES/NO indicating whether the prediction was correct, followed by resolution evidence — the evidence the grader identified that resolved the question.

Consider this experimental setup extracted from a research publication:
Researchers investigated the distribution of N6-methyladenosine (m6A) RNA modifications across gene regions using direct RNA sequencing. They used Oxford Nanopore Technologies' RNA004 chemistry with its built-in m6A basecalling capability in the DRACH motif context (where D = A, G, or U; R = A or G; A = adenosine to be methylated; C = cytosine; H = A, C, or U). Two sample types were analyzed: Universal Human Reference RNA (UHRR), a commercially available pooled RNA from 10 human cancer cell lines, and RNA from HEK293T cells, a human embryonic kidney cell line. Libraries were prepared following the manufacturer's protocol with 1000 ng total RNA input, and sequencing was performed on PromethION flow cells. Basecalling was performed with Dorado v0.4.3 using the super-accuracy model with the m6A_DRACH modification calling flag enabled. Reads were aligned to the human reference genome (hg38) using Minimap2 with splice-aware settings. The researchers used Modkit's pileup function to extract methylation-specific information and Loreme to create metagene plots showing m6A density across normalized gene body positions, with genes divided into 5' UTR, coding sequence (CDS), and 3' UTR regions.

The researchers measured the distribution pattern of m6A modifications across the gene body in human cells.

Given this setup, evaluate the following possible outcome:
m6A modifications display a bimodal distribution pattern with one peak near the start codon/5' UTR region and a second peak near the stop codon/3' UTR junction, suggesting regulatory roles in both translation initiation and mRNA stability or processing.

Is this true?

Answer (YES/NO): NO